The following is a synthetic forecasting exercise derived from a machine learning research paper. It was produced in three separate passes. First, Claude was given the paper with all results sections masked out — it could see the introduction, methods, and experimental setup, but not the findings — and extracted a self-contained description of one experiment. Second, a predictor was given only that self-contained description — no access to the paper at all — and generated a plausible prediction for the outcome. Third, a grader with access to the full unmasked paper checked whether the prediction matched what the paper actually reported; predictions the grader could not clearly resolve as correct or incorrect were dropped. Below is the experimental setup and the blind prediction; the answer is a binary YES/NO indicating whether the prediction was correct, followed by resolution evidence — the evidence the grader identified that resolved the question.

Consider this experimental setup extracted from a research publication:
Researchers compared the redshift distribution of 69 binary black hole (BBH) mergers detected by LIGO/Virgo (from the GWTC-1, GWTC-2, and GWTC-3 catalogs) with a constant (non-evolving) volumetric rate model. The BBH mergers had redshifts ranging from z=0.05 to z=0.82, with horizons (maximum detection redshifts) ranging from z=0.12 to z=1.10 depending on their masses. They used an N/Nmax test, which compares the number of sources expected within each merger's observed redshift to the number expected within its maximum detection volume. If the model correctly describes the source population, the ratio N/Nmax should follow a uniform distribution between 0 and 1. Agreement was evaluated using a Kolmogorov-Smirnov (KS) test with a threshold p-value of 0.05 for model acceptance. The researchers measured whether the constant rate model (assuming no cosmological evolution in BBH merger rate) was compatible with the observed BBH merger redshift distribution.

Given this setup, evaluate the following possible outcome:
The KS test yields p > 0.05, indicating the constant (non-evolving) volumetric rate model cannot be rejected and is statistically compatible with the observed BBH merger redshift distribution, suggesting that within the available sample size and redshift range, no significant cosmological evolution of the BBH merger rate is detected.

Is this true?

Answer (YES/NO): NO